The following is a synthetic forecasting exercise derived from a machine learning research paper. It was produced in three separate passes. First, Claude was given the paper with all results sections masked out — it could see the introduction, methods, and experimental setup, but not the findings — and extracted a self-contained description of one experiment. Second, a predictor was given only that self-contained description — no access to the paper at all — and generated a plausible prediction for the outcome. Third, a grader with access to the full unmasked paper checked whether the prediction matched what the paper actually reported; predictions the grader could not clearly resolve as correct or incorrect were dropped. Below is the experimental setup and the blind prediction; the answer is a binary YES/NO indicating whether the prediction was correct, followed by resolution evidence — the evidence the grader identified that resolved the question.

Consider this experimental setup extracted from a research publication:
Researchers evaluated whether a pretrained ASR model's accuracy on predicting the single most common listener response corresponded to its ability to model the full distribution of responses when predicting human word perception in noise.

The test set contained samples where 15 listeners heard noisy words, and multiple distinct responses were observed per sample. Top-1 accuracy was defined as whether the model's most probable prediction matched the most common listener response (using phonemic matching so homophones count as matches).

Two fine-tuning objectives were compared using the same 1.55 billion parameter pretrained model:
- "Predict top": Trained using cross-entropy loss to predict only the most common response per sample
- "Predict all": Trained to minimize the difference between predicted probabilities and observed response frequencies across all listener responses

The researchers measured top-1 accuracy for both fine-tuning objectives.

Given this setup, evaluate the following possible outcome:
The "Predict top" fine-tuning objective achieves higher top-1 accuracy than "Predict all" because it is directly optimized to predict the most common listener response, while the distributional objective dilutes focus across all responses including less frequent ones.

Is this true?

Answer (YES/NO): NO